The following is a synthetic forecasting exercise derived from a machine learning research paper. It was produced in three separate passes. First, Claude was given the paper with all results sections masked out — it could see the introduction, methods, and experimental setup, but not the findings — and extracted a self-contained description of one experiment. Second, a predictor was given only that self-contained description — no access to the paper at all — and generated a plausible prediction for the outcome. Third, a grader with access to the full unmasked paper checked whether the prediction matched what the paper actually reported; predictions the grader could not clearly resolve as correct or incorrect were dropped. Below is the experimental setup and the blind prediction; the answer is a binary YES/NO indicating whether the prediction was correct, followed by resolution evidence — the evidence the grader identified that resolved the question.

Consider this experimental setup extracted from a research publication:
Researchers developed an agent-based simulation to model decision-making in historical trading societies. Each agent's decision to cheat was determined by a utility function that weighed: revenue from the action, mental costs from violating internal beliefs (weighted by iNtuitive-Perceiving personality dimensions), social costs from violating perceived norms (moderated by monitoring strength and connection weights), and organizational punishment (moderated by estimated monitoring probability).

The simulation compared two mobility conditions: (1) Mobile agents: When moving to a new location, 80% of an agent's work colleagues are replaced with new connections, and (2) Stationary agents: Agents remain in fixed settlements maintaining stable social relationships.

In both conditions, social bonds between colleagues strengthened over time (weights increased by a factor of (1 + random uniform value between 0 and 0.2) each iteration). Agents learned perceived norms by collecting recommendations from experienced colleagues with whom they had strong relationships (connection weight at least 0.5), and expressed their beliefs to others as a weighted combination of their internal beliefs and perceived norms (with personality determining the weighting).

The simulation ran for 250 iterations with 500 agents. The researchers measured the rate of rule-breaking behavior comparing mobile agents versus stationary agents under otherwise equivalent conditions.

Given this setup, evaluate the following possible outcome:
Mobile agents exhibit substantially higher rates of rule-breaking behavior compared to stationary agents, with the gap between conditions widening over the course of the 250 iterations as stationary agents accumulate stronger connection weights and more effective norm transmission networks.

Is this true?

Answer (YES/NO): NO